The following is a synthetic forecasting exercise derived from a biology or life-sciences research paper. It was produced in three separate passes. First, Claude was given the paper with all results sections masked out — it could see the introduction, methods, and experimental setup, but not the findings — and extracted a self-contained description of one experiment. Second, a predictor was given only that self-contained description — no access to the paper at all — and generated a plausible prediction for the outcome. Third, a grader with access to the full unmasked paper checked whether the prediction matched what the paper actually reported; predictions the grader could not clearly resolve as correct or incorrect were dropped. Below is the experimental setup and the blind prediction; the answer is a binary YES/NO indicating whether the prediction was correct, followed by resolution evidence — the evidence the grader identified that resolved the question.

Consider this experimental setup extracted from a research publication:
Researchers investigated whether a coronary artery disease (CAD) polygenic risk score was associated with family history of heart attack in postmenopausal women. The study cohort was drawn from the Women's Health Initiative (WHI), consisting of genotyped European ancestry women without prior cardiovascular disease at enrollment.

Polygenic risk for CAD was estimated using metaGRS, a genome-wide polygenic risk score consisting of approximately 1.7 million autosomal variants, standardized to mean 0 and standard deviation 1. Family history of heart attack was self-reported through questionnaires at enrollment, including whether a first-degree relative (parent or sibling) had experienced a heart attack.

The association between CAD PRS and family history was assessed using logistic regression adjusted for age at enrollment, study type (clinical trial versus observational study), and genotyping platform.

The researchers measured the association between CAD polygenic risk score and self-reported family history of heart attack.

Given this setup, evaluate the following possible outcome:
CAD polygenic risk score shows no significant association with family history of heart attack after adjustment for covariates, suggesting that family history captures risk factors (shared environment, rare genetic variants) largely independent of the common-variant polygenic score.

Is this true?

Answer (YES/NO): NO